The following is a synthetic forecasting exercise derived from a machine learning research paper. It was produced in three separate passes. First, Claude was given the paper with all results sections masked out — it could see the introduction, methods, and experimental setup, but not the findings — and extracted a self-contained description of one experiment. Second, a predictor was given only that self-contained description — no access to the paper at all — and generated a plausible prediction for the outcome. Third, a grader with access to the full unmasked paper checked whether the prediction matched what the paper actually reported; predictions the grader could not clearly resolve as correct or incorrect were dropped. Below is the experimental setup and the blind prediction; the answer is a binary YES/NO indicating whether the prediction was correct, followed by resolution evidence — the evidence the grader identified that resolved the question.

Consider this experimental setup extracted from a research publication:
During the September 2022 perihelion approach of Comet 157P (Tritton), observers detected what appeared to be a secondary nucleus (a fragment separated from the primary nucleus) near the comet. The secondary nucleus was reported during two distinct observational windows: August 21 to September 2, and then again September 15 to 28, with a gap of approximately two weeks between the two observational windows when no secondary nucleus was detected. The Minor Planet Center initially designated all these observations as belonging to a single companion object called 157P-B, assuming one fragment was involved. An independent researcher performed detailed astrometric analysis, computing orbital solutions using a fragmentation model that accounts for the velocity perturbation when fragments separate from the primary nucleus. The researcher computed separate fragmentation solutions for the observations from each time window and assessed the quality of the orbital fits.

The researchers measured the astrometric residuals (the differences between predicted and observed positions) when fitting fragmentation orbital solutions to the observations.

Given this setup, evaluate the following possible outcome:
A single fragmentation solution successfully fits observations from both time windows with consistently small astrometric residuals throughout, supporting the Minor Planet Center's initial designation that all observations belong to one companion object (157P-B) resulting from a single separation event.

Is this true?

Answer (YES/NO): NO